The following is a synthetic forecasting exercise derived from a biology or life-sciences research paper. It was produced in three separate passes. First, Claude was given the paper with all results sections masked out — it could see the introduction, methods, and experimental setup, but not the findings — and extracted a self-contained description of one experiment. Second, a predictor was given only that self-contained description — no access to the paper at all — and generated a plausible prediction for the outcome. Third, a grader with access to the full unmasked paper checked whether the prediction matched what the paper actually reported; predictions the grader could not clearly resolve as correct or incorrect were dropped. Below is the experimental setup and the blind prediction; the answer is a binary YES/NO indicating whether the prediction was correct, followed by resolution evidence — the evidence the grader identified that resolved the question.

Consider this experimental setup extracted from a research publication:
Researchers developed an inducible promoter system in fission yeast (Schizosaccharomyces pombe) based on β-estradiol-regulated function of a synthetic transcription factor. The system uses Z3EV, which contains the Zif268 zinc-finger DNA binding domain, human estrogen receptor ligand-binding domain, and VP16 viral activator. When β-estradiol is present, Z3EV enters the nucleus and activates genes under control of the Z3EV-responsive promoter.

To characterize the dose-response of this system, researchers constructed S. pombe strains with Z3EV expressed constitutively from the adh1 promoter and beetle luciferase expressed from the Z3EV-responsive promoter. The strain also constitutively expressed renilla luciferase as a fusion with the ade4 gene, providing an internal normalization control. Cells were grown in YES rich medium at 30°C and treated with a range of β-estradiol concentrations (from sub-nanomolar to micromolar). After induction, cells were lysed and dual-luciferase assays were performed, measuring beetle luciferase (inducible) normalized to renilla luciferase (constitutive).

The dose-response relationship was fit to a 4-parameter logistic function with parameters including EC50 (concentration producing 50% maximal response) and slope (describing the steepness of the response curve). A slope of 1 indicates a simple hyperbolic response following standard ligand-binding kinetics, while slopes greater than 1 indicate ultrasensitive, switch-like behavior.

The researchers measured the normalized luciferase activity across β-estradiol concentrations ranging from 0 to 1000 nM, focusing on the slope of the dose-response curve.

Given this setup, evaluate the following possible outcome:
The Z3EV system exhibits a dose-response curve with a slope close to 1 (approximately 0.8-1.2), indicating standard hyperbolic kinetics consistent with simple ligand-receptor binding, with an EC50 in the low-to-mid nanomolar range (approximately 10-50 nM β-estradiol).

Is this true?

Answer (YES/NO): YES